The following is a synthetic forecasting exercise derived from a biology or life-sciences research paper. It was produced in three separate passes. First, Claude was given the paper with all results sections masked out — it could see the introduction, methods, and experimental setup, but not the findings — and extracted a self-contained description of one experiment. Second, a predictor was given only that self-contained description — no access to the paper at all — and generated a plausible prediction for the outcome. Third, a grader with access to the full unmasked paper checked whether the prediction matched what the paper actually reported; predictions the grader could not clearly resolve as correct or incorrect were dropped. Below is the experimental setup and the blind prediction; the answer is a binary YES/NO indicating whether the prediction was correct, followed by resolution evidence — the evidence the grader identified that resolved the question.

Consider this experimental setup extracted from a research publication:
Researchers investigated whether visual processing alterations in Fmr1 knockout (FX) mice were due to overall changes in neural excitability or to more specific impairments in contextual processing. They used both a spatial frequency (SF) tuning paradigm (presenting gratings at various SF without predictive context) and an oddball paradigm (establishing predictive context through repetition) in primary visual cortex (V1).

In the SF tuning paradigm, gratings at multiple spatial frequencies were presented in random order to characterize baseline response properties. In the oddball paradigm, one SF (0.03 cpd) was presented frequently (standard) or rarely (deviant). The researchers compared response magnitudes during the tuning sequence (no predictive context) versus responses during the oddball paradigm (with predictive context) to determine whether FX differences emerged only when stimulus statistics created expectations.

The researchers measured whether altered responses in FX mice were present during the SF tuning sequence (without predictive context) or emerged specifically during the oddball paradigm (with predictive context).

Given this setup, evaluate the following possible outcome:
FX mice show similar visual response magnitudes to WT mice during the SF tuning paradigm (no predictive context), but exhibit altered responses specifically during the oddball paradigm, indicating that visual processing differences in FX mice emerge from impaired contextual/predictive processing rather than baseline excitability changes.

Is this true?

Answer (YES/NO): NO